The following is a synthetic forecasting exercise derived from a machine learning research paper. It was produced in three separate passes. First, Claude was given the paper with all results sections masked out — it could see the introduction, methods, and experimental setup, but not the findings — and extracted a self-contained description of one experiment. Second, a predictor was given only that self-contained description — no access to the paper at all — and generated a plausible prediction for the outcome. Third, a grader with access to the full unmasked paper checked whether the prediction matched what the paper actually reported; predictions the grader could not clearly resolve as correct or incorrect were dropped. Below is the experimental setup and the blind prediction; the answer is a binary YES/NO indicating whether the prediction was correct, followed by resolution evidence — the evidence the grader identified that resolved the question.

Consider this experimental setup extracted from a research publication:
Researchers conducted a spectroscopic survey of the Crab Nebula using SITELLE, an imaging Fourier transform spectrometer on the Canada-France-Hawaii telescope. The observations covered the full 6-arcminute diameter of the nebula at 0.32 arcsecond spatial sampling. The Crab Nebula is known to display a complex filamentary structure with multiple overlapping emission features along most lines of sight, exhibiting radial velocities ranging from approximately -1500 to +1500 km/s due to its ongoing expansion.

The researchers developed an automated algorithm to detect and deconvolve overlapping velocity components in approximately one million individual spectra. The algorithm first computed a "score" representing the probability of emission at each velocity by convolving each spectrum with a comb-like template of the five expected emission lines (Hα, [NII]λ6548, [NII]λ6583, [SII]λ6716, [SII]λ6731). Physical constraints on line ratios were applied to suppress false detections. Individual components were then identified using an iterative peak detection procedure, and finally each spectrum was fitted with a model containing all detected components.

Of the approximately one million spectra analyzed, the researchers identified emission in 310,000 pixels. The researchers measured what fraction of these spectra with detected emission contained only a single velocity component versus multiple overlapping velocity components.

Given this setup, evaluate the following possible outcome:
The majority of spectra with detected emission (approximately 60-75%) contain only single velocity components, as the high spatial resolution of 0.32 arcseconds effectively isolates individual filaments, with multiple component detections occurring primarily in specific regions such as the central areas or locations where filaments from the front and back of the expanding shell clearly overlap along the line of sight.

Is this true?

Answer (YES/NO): YES